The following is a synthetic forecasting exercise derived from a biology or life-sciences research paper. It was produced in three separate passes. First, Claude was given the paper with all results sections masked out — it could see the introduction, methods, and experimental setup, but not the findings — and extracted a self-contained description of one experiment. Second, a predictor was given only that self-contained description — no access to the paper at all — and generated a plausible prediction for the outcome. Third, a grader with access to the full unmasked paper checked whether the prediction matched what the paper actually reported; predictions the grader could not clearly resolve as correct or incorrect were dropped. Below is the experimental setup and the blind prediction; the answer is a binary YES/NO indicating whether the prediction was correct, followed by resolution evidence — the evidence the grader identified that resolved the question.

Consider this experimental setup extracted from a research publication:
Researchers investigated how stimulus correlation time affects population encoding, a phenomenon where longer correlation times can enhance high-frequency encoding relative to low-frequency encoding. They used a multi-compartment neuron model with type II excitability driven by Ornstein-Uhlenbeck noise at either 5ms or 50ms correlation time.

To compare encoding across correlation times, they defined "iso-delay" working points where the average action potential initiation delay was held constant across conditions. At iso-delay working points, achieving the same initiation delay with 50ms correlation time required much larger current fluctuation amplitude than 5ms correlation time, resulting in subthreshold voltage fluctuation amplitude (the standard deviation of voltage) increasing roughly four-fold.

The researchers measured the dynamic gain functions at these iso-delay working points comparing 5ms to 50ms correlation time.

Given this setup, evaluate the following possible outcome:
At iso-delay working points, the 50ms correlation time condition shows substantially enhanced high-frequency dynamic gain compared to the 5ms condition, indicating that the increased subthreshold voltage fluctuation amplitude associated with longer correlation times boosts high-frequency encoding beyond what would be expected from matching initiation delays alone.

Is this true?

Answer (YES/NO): NO